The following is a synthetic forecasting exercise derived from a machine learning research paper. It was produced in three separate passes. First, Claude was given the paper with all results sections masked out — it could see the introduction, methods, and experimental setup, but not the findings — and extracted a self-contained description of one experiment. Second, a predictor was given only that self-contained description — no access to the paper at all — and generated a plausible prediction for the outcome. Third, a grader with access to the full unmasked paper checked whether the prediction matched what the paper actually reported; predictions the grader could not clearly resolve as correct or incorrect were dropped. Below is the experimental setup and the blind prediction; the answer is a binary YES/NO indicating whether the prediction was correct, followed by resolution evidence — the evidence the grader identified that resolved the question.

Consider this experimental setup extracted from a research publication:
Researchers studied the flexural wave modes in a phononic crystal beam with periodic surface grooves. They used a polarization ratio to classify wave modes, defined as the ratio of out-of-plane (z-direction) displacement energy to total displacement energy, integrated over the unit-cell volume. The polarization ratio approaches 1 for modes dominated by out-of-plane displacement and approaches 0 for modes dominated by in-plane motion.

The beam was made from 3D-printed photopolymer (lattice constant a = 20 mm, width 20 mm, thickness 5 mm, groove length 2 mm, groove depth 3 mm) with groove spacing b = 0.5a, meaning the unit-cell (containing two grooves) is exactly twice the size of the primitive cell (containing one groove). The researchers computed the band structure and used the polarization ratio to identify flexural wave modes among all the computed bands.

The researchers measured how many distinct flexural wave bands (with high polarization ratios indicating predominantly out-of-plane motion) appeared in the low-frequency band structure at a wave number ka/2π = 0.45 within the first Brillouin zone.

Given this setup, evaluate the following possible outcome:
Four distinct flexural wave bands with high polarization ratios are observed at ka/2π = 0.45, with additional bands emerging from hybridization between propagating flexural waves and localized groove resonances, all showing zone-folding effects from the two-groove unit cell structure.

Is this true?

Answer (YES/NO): NO